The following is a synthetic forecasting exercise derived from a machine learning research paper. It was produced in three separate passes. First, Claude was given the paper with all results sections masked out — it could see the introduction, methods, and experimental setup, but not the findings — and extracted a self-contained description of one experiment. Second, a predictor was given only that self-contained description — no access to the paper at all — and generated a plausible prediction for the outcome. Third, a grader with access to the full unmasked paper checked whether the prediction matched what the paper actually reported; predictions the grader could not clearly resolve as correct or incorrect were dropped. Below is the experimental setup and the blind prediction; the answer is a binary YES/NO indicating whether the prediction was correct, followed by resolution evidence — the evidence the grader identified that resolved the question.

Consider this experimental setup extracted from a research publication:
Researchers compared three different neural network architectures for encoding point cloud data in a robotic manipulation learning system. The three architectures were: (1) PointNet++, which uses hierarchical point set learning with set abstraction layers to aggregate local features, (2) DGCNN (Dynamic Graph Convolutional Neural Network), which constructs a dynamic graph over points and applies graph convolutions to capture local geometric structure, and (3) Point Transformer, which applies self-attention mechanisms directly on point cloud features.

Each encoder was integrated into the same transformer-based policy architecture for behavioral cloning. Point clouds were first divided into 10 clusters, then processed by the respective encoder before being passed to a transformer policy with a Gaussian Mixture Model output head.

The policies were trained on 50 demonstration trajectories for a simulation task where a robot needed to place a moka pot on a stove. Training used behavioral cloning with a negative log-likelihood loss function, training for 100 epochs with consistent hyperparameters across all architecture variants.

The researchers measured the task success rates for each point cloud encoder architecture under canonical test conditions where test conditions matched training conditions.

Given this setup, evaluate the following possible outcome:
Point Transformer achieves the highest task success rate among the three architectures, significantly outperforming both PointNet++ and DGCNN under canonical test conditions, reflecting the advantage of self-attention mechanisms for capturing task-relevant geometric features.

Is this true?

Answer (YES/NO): NO